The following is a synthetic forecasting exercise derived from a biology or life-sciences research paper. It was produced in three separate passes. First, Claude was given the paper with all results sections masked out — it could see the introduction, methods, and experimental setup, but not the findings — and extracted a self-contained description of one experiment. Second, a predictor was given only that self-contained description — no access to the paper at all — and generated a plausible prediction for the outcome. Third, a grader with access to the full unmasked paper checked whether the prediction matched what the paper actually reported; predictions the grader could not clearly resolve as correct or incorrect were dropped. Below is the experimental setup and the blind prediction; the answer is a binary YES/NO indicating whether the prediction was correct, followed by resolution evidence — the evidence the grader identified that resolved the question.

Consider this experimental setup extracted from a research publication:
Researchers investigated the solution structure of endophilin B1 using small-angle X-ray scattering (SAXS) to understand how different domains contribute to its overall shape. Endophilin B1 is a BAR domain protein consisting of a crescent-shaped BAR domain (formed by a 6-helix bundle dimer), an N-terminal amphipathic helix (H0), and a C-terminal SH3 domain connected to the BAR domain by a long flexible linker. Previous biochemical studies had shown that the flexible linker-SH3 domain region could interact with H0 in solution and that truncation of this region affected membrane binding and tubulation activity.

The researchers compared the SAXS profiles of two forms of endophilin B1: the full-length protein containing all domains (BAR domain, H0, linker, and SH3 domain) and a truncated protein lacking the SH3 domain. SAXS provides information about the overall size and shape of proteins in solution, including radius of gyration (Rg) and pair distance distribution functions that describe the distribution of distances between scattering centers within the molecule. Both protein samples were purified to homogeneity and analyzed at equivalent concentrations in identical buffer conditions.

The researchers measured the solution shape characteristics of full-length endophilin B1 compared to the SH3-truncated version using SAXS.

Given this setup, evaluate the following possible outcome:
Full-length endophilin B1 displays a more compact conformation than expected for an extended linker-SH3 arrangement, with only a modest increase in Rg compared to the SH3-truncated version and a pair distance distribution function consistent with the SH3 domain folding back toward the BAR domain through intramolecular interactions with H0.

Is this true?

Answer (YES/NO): YES